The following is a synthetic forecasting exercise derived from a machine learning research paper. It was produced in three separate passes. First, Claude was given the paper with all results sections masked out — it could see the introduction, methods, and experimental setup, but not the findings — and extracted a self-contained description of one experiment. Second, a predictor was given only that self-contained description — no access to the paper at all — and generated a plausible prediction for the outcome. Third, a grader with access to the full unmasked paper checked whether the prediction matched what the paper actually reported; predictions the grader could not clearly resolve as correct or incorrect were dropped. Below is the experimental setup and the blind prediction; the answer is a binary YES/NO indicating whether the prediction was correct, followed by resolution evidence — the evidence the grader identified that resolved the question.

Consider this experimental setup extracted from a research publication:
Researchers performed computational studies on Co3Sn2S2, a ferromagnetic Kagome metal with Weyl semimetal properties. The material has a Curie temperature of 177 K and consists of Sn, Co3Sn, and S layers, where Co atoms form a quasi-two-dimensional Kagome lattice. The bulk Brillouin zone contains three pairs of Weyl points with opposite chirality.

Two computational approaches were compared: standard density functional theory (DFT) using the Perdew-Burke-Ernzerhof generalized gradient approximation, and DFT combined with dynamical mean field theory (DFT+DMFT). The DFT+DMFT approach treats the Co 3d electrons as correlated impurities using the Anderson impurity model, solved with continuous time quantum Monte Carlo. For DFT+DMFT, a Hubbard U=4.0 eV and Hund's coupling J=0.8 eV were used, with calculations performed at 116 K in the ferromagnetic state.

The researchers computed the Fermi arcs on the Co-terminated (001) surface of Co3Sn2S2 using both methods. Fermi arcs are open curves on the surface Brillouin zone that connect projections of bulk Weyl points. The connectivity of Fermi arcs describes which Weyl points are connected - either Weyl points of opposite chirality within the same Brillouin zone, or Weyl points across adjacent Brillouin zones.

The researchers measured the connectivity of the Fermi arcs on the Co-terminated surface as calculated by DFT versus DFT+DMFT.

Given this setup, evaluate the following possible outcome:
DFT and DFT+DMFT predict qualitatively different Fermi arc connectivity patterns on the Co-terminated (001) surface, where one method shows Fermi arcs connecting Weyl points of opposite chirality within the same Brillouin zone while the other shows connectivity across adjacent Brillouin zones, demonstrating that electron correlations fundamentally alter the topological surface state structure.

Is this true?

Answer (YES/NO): YES